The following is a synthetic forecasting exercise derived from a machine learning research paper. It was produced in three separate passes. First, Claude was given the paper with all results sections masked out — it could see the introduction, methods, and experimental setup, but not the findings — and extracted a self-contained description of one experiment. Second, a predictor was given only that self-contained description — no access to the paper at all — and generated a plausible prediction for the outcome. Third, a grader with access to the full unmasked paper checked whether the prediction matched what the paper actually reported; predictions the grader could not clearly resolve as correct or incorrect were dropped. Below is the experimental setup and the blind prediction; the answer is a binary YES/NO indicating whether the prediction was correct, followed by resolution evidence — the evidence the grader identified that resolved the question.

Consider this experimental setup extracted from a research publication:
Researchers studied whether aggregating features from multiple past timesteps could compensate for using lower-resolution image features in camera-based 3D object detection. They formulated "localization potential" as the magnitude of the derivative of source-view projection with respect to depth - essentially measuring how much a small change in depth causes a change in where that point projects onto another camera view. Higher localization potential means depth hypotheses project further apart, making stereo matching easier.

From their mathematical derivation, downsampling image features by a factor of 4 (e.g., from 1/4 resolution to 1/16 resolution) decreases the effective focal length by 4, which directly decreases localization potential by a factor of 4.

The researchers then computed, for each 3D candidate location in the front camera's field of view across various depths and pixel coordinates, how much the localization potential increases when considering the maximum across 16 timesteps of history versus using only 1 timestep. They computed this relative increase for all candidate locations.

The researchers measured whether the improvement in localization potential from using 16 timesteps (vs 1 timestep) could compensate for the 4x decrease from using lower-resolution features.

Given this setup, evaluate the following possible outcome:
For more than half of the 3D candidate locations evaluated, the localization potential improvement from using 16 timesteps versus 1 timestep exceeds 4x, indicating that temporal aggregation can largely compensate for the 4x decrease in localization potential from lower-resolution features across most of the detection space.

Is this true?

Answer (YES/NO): YES